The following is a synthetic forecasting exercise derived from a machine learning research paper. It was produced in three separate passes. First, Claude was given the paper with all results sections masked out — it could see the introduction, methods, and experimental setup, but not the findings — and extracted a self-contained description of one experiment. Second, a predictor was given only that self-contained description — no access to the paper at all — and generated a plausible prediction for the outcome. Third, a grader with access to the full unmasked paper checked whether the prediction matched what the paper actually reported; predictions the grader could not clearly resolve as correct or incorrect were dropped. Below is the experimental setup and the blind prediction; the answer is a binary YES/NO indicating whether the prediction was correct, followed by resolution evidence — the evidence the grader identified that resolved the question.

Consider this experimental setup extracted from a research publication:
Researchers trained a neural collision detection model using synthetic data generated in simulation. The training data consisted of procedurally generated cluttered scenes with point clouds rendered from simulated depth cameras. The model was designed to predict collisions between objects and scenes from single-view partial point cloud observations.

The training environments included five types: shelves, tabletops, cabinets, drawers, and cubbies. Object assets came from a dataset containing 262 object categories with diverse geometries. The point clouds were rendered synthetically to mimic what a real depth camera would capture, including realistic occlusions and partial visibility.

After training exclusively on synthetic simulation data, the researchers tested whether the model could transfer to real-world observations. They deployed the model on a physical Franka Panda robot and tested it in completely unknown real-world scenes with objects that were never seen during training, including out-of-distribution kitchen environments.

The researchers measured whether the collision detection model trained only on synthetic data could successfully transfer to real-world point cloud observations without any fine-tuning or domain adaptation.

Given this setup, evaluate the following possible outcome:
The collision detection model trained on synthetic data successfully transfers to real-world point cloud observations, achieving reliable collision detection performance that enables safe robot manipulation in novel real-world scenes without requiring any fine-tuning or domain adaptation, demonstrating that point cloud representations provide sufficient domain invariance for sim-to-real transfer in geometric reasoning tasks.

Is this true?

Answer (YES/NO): YES